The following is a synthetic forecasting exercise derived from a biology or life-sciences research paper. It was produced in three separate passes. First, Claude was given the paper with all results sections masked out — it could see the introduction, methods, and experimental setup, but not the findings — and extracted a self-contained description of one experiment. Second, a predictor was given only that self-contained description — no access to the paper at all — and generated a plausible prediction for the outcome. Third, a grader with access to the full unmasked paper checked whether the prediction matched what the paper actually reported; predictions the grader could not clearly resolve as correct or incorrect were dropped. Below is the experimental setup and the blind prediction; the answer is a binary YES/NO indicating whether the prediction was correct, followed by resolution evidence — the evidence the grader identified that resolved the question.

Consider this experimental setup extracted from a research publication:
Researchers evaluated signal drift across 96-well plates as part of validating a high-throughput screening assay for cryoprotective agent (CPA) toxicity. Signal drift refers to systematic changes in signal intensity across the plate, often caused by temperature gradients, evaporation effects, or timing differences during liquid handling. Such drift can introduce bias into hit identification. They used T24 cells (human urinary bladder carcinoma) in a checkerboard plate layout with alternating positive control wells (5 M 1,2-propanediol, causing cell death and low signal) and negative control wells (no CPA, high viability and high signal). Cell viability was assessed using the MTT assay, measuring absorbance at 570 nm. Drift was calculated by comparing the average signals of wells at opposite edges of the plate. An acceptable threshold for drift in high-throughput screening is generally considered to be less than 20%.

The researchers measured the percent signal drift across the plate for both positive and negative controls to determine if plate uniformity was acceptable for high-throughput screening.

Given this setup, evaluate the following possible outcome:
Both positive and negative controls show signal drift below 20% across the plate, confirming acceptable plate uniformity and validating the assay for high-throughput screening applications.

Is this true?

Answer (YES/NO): YES